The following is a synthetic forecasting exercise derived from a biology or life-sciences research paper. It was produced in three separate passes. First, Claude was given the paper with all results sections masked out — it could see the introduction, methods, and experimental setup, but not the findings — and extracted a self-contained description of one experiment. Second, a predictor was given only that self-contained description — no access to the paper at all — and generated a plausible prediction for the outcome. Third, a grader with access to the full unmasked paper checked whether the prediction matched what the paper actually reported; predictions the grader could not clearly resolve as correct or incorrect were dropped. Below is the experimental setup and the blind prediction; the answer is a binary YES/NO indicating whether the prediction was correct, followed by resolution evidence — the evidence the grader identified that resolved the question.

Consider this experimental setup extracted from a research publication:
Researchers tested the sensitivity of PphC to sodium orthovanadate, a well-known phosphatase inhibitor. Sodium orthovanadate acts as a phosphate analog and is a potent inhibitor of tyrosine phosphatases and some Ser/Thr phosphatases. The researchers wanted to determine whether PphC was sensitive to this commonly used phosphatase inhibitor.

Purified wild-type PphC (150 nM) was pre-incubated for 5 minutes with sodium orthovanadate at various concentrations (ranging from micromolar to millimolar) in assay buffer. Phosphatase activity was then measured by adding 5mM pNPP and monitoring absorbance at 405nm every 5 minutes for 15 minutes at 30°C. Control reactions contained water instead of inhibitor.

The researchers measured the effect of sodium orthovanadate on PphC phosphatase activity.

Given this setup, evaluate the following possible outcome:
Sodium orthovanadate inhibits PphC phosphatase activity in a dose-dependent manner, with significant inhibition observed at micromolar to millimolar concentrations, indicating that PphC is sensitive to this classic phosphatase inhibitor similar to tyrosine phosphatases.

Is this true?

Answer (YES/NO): NO